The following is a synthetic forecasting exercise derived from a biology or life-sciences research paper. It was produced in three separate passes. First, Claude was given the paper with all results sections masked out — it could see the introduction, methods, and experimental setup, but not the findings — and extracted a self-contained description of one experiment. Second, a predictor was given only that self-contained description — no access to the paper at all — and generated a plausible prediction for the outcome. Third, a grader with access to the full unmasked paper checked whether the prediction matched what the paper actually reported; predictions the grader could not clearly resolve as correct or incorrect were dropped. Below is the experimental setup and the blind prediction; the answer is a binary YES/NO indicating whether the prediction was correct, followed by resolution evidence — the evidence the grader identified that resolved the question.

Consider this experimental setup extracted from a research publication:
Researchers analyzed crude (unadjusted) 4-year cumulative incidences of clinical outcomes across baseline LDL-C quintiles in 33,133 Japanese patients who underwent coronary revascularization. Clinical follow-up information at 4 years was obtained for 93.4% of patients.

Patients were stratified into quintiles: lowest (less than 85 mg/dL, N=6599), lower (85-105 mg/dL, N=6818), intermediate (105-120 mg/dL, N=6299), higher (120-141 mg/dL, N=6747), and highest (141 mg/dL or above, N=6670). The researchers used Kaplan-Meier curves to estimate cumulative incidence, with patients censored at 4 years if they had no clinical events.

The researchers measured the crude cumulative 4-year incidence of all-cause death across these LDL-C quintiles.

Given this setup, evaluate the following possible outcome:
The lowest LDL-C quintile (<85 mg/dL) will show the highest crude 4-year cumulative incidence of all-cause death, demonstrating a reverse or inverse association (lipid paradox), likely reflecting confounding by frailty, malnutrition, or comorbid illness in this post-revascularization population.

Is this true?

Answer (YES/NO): YES